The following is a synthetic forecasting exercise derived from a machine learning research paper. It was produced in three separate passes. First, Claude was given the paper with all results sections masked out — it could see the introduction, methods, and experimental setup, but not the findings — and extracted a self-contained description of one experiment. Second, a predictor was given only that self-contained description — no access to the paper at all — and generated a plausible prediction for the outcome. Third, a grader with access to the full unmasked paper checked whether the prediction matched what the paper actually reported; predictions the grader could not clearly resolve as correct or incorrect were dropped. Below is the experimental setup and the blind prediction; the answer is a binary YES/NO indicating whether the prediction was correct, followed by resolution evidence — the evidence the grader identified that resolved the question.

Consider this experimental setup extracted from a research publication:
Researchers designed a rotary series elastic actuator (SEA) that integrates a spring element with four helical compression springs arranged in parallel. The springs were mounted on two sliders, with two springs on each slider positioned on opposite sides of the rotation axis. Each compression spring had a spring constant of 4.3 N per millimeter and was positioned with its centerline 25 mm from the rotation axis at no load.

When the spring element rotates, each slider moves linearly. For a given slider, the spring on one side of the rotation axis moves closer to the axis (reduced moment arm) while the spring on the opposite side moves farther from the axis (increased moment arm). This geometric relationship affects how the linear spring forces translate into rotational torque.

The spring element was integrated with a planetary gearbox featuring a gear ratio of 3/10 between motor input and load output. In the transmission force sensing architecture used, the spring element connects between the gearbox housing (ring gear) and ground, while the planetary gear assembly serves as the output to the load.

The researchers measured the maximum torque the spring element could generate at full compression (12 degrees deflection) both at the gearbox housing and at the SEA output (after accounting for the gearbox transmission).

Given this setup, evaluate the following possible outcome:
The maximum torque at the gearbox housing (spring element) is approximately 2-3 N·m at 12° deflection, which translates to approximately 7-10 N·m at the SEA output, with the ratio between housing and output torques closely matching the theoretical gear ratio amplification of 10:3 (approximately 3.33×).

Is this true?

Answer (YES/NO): NO